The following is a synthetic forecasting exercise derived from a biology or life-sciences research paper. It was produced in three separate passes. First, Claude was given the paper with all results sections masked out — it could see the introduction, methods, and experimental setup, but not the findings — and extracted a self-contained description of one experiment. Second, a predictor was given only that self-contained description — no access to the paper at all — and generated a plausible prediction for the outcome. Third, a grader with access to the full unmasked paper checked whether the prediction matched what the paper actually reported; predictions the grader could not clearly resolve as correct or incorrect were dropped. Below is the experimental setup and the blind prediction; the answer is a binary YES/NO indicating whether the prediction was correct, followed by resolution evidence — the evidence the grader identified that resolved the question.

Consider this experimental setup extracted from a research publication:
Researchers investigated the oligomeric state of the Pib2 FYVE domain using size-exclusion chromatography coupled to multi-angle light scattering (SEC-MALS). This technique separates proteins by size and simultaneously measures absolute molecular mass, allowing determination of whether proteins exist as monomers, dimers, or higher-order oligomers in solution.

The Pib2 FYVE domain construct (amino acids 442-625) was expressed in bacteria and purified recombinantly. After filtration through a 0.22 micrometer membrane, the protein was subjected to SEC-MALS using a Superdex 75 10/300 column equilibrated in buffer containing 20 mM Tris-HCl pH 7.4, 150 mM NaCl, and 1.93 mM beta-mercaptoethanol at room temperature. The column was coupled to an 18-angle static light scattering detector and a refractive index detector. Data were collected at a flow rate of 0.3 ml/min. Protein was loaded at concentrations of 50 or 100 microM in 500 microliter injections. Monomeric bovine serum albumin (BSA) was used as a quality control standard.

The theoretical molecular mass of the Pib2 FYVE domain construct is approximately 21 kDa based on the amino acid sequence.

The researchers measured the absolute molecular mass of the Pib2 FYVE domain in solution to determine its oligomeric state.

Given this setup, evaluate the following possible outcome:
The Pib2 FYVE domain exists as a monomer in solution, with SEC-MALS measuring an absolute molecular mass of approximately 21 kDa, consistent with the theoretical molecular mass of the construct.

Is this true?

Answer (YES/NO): YES